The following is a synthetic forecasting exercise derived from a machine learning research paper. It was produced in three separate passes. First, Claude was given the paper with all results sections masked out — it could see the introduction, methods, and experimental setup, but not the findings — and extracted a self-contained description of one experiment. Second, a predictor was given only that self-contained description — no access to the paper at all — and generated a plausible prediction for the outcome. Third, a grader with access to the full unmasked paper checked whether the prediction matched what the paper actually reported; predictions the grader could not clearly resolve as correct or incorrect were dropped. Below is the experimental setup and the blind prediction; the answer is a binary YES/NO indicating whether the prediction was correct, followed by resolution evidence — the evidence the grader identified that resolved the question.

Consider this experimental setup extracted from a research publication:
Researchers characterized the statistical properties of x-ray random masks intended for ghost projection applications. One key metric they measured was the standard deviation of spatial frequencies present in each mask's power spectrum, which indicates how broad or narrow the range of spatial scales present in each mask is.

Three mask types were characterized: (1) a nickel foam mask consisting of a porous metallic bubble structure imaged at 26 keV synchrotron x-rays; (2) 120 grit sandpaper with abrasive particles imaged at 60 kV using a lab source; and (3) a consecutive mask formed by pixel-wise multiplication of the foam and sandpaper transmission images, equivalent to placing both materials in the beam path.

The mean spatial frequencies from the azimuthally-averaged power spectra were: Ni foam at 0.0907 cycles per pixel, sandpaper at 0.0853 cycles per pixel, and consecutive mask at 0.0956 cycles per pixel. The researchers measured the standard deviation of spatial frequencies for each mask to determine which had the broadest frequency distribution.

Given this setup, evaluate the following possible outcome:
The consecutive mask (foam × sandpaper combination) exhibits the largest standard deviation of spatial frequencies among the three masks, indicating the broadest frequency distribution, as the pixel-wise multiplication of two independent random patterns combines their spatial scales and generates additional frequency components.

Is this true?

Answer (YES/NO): YES